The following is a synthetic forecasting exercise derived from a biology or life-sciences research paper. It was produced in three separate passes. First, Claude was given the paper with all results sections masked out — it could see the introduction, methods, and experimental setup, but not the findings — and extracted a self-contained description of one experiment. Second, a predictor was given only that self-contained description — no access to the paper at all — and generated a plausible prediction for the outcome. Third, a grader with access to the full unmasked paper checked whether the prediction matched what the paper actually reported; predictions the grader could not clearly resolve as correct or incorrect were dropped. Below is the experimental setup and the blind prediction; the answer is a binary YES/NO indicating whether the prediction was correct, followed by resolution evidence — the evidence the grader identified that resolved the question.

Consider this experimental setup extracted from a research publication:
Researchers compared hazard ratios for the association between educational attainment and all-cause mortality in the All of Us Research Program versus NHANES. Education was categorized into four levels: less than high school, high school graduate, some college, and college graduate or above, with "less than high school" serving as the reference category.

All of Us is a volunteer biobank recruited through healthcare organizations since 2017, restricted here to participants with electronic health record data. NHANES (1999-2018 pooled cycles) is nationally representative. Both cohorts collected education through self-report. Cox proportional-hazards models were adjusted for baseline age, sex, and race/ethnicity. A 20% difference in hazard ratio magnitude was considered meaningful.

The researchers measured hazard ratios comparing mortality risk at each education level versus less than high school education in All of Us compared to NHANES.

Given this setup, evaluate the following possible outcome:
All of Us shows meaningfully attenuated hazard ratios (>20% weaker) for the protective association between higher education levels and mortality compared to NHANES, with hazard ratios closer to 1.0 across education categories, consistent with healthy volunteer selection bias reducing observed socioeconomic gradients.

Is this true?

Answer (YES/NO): NO